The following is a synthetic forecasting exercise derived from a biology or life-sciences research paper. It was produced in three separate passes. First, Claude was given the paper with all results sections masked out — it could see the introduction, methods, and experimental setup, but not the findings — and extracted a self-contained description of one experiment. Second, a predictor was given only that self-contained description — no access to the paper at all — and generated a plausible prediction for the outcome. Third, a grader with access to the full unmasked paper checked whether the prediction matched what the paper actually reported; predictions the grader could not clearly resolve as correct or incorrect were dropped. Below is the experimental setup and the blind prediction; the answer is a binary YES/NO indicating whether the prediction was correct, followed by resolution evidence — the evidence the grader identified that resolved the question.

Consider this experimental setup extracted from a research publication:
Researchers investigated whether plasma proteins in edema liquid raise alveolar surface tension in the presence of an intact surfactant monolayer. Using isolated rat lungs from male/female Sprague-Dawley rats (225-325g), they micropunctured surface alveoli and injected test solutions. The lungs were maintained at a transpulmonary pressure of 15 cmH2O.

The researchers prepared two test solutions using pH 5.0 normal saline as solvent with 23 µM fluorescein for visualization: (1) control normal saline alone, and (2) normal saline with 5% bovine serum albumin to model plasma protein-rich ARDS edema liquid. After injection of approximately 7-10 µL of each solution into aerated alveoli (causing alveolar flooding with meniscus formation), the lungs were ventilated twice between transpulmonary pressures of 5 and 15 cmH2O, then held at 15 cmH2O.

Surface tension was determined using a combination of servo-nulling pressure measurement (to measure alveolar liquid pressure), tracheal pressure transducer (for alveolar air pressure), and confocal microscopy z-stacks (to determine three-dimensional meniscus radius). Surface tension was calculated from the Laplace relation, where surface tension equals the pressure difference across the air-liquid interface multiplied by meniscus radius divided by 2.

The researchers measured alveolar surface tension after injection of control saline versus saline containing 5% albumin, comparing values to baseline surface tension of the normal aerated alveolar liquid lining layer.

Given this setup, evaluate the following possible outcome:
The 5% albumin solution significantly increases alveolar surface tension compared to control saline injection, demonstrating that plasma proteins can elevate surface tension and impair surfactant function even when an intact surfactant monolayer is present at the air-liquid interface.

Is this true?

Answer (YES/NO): NO